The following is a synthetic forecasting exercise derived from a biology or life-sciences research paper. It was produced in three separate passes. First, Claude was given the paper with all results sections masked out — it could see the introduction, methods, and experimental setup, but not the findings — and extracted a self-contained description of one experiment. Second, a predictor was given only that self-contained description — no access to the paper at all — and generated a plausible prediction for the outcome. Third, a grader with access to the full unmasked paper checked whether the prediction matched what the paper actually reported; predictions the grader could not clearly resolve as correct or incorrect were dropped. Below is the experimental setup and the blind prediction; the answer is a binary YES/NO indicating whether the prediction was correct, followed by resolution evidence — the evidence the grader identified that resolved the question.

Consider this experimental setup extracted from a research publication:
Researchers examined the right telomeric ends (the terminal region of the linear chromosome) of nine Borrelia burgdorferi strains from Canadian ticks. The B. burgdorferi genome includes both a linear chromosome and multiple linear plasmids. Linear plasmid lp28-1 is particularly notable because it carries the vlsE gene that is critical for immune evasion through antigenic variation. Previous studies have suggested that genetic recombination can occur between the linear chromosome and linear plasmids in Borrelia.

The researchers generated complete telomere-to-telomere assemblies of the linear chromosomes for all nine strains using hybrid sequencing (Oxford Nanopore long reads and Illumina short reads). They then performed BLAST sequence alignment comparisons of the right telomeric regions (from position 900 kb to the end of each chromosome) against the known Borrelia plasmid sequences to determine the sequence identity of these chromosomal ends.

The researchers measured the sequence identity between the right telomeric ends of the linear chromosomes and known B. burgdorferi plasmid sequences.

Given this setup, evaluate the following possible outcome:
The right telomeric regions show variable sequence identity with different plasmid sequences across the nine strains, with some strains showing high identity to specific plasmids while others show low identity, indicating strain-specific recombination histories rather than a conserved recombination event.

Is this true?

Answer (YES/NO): NO